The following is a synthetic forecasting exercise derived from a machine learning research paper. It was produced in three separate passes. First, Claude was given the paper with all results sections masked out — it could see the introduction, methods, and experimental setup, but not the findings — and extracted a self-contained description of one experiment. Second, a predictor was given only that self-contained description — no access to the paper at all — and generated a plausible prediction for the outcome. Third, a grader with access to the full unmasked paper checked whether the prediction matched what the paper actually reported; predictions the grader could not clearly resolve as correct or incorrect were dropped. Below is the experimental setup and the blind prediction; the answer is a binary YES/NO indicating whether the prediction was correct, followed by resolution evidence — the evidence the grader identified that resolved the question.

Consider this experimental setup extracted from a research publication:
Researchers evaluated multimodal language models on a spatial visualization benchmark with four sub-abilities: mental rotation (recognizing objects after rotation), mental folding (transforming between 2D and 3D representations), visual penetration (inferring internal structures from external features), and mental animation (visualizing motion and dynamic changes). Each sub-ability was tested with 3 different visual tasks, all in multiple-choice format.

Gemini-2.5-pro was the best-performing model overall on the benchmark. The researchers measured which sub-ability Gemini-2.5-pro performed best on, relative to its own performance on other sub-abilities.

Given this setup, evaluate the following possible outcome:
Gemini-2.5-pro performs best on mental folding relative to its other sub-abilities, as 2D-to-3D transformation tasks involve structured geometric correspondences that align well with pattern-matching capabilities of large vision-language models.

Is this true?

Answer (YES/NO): NO